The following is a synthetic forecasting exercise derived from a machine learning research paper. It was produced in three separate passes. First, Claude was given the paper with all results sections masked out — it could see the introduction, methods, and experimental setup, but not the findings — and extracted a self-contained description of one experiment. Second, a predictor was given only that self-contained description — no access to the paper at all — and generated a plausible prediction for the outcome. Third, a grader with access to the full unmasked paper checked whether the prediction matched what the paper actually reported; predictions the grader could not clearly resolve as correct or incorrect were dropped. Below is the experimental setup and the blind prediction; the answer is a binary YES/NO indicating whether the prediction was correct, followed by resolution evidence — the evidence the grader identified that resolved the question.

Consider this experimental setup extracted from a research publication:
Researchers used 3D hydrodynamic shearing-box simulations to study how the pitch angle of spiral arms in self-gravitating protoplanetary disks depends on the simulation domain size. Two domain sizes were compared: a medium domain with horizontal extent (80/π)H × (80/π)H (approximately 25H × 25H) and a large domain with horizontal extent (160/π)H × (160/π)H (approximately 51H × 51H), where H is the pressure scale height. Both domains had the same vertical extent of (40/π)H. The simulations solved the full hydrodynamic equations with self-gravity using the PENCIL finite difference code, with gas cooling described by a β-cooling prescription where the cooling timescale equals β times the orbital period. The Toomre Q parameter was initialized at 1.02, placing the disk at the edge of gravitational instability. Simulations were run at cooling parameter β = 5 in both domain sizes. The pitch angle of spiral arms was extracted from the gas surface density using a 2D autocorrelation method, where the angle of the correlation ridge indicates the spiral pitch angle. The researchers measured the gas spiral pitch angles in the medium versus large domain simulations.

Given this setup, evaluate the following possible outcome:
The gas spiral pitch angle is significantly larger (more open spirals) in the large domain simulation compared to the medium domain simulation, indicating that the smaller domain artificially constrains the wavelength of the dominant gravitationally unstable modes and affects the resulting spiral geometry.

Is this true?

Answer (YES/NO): NO